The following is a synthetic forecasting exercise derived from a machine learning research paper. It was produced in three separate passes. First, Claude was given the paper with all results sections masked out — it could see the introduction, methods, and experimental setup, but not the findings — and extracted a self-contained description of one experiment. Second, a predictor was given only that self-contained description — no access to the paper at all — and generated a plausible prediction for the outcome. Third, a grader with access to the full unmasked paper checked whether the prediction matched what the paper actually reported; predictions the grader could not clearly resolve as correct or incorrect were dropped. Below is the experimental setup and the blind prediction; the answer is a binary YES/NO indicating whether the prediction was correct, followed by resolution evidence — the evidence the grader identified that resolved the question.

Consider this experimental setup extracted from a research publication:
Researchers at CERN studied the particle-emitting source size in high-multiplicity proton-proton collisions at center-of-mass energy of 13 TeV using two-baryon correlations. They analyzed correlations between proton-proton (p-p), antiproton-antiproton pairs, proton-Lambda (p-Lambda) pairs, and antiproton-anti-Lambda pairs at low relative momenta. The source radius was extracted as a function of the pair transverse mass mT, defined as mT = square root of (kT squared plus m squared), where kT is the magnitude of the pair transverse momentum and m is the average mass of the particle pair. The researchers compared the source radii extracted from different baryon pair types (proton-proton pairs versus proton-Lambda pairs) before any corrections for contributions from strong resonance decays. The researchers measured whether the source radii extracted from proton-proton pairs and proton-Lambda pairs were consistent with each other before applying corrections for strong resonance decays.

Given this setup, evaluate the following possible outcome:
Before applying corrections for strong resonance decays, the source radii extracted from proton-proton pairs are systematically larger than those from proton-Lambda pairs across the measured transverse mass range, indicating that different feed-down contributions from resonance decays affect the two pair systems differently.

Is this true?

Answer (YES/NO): NO